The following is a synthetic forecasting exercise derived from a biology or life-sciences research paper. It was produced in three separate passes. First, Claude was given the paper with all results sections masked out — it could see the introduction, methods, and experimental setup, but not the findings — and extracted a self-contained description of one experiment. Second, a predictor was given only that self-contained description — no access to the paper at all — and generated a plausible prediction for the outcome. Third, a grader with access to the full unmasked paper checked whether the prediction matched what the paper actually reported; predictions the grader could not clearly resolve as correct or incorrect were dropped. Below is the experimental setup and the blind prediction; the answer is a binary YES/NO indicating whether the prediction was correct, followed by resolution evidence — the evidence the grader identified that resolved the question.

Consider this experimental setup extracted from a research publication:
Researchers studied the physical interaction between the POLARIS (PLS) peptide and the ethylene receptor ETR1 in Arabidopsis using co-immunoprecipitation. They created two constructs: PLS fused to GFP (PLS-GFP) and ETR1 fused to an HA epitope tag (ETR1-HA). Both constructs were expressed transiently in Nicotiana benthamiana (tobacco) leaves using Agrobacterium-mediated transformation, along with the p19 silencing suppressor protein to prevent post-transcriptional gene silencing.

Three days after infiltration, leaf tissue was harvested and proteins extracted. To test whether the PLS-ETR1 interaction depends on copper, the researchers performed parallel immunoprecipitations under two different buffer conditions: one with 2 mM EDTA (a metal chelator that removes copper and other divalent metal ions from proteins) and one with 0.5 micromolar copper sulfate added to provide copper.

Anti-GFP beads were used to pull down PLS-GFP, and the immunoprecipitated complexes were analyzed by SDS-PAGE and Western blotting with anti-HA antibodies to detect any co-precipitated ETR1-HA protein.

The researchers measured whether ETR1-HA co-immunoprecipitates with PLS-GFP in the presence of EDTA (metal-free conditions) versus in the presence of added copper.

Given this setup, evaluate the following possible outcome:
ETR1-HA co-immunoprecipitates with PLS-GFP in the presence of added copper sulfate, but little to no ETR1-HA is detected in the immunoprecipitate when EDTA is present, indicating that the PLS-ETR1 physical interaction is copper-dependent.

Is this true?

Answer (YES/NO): NO